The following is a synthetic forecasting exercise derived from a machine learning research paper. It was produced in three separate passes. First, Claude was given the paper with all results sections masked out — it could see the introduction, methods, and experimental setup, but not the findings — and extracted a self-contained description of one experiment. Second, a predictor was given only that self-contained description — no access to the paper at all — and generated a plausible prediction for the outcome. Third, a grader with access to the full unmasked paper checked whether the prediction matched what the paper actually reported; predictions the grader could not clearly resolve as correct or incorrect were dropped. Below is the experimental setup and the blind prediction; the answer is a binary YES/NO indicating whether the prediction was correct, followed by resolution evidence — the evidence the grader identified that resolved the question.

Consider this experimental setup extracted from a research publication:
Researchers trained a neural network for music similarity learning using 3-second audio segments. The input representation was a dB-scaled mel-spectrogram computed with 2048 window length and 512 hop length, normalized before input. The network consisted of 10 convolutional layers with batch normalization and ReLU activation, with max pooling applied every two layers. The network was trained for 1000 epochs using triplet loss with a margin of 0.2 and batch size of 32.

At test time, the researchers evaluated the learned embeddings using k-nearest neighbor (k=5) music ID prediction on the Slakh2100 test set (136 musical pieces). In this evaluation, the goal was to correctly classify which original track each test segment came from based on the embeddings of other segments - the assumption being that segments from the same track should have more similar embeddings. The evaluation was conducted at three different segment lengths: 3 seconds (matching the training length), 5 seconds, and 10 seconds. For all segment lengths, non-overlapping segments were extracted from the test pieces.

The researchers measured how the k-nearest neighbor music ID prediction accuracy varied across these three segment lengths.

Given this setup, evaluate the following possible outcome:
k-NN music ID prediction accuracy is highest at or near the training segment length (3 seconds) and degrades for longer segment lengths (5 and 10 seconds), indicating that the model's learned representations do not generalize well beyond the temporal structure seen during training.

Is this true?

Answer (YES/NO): NO